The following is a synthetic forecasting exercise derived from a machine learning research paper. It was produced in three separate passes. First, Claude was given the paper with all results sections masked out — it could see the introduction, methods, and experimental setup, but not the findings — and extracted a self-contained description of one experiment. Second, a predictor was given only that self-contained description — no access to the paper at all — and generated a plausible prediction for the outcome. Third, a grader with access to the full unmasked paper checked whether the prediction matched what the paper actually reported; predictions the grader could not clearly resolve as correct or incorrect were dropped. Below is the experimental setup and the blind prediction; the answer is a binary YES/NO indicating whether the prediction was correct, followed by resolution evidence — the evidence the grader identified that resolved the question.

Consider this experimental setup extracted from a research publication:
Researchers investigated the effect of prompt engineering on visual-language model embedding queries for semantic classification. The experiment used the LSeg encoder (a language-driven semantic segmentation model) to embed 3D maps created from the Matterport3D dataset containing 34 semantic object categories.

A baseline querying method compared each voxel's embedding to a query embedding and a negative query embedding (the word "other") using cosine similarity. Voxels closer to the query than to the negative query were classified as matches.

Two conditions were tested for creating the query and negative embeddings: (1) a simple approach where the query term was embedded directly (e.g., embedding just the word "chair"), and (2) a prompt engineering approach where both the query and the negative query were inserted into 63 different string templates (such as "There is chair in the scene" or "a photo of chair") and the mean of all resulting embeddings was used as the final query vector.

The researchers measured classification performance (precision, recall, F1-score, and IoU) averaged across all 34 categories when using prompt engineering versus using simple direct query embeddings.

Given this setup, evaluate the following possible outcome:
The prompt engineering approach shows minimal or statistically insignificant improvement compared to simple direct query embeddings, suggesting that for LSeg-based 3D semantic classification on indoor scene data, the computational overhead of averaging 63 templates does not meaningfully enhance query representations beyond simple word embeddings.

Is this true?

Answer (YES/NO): NO